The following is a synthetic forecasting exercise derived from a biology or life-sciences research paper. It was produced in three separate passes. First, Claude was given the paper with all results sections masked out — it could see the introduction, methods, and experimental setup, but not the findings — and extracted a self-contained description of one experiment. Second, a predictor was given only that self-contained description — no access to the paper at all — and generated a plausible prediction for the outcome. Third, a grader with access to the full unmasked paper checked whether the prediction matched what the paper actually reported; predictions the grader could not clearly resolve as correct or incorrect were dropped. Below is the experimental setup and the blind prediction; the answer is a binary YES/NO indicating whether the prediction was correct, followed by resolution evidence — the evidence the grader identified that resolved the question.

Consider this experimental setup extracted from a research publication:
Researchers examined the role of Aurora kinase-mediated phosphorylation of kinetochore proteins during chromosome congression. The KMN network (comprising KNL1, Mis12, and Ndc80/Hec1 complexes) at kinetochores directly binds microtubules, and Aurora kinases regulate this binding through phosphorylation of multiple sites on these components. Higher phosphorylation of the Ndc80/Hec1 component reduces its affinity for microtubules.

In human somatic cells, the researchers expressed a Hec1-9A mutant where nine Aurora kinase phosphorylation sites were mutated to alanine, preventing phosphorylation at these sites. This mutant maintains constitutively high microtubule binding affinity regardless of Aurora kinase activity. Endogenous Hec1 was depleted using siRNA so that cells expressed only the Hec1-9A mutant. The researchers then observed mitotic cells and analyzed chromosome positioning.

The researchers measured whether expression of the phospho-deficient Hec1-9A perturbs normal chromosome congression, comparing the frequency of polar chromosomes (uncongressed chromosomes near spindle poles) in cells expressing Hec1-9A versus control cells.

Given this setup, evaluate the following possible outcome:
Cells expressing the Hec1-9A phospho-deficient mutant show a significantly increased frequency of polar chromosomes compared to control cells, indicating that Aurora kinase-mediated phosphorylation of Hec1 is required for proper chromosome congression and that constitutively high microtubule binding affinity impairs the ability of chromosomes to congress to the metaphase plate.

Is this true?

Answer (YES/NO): NO